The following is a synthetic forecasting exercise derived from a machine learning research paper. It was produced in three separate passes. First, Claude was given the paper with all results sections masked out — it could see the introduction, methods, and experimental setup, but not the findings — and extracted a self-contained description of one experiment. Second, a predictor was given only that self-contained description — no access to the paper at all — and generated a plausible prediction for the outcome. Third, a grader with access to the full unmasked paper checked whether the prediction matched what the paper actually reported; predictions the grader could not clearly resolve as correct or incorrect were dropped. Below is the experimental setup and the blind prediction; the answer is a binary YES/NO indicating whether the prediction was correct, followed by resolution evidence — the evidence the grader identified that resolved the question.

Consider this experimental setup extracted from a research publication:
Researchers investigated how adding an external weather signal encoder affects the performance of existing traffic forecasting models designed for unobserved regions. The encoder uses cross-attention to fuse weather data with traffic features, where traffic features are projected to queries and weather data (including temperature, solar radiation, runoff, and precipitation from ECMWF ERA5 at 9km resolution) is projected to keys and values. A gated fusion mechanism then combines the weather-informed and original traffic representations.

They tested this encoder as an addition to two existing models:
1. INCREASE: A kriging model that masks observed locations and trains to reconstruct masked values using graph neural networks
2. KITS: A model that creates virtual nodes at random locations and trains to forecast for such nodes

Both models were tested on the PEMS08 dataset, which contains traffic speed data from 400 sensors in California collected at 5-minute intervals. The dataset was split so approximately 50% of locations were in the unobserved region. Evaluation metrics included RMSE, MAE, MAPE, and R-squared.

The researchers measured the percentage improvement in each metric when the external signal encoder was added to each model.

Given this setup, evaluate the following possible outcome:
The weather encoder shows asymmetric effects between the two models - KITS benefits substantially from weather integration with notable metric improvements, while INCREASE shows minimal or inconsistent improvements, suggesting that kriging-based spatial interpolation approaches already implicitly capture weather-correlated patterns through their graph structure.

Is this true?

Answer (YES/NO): NO